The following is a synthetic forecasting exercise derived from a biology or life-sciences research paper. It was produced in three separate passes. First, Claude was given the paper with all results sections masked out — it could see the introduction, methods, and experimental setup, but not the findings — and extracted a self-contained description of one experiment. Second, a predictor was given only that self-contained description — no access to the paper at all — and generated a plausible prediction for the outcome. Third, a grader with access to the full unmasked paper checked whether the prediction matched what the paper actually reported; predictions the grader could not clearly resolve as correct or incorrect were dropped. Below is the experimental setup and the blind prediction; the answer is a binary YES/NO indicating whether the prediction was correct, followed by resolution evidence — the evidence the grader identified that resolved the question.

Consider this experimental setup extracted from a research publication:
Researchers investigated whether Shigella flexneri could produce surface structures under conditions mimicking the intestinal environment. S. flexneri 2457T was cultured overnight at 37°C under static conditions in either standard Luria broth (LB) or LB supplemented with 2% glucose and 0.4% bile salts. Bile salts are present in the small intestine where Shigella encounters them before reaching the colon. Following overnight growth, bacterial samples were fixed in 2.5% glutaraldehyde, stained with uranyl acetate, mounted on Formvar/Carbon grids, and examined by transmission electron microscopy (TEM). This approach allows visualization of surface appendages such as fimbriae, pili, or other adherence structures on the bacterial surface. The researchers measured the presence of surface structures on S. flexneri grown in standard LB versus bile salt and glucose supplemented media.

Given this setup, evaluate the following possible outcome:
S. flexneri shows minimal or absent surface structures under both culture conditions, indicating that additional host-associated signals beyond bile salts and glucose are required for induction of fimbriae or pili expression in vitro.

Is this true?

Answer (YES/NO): NO